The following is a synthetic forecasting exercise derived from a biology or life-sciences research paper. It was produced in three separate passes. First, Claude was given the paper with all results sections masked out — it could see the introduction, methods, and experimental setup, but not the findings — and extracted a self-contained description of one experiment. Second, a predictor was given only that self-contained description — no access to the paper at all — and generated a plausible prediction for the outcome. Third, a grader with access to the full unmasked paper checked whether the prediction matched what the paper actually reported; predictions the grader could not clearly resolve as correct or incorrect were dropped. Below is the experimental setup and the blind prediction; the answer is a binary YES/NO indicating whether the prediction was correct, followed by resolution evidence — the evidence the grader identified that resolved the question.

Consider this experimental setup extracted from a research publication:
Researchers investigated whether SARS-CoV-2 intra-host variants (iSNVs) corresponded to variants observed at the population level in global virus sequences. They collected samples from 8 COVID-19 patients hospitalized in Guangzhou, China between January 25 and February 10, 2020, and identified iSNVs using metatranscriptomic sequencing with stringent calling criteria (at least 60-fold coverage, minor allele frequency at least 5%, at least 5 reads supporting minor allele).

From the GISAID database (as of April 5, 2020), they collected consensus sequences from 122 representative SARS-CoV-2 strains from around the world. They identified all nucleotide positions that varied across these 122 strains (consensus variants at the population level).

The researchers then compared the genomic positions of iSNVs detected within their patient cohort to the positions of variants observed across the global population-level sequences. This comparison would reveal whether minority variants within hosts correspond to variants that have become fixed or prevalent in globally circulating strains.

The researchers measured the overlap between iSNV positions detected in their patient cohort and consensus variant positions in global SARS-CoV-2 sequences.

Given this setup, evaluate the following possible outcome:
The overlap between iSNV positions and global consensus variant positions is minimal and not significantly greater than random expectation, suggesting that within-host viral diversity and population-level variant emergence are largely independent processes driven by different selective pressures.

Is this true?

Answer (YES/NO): NO